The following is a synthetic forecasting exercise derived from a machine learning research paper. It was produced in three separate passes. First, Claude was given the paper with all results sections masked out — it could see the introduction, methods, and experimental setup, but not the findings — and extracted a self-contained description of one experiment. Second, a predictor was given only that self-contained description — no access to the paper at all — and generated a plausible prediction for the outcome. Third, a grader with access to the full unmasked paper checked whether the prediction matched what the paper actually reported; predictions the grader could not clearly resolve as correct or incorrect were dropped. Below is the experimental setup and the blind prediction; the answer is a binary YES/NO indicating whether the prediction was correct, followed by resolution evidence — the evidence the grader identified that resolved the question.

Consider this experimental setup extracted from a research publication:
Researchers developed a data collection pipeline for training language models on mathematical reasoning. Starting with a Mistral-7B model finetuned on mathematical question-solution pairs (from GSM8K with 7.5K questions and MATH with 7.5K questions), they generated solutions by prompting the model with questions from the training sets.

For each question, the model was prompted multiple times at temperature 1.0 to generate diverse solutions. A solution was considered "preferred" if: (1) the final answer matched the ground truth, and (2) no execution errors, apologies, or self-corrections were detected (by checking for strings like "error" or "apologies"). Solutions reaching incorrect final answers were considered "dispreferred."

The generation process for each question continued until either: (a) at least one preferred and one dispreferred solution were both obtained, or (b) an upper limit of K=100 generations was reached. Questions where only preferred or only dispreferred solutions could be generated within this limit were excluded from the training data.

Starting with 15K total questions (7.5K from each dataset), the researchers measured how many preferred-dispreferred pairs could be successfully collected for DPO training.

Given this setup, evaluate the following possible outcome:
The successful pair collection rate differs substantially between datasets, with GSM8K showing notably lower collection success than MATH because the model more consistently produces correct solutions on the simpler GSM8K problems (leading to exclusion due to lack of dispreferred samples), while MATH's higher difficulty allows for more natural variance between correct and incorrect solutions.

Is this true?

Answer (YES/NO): NO